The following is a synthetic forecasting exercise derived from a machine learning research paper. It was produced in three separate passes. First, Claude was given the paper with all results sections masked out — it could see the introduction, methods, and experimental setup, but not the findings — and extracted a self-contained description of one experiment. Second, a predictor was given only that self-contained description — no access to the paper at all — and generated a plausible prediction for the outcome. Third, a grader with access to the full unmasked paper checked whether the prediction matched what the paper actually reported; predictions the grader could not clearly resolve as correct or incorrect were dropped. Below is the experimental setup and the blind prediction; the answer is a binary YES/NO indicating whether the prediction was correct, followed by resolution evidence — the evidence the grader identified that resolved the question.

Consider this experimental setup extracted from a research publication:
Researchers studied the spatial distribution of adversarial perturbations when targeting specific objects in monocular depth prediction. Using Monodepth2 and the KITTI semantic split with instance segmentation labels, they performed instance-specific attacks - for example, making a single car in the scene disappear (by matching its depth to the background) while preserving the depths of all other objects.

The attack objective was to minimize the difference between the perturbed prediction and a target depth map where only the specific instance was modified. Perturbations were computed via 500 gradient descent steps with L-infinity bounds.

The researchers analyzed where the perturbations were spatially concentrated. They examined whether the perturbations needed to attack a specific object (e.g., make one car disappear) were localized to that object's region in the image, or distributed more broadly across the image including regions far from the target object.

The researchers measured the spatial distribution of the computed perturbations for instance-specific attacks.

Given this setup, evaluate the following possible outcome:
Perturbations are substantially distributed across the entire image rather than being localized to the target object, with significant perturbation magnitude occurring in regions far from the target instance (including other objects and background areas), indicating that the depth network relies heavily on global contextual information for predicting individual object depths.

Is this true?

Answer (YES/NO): NO